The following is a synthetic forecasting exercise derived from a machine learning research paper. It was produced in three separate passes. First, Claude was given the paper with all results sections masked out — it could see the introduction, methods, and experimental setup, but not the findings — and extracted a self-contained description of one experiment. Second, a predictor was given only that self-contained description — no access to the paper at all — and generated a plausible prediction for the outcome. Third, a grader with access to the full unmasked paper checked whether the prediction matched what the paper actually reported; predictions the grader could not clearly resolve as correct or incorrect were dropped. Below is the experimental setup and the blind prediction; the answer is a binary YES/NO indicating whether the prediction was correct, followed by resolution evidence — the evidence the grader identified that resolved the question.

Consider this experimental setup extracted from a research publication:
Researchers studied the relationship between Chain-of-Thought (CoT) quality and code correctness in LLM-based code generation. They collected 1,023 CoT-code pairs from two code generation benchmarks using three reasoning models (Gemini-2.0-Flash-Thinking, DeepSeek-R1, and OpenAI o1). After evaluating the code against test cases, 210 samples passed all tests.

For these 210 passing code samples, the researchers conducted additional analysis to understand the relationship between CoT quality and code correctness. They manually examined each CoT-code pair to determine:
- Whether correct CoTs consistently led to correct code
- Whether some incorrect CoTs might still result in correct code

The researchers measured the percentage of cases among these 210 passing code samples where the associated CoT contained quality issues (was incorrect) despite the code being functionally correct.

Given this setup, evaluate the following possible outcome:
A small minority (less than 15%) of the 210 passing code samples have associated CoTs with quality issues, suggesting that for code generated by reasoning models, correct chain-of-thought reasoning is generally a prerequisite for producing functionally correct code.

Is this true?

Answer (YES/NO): YES